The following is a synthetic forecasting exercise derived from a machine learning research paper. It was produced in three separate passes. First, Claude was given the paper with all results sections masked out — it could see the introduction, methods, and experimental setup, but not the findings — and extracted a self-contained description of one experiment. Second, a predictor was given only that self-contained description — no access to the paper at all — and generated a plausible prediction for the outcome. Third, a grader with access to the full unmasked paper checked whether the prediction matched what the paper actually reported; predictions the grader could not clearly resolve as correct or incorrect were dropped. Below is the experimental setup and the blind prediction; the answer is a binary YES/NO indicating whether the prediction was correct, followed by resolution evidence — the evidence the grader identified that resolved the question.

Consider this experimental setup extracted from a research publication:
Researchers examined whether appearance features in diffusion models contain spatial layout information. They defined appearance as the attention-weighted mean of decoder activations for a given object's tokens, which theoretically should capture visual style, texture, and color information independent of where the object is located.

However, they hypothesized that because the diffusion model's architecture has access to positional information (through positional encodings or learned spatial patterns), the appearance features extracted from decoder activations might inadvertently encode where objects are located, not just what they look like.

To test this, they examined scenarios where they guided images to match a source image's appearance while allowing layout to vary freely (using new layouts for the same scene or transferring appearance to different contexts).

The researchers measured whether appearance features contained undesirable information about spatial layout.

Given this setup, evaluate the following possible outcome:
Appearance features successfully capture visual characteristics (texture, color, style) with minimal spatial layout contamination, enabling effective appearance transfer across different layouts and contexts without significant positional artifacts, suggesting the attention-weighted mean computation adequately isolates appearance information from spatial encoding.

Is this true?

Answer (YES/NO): NO